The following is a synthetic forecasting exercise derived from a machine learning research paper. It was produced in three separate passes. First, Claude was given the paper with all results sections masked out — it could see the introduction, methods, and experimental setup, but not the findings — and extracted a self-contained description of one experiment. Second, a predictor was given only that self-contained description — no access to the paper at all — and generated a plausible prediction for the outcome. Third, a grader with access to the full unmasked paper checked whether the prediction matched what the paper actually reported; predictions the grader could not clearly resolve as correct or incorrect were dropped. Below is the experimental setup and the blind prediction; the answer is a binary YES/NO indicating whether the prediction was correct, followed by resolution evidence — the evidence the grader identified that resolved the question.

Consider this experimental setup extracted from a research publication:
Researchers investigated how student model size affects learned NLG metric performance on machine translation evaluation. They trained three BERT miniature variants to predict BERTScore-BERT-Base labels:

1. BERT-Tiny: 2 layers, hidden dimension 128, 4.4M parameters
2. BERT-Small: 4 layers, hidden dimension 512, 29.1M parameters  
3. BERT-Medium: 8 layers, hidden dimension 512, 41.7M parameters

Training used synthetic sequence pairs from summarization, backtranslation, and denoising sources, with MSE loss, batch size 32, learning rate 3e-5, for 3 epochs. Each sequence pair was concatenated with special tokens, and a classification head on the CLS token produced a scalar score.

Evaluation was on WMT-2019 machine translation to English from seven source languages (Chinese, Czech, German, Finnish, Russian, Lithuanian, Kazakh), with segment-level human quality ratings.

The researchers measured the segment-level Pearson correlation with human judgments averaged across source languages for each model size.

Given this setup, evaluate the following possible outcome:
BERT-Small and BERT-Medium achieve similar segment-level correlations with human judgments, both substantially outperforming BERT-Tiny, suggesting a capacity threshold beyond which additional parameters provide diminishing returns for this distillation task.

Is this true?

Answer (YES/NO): NO